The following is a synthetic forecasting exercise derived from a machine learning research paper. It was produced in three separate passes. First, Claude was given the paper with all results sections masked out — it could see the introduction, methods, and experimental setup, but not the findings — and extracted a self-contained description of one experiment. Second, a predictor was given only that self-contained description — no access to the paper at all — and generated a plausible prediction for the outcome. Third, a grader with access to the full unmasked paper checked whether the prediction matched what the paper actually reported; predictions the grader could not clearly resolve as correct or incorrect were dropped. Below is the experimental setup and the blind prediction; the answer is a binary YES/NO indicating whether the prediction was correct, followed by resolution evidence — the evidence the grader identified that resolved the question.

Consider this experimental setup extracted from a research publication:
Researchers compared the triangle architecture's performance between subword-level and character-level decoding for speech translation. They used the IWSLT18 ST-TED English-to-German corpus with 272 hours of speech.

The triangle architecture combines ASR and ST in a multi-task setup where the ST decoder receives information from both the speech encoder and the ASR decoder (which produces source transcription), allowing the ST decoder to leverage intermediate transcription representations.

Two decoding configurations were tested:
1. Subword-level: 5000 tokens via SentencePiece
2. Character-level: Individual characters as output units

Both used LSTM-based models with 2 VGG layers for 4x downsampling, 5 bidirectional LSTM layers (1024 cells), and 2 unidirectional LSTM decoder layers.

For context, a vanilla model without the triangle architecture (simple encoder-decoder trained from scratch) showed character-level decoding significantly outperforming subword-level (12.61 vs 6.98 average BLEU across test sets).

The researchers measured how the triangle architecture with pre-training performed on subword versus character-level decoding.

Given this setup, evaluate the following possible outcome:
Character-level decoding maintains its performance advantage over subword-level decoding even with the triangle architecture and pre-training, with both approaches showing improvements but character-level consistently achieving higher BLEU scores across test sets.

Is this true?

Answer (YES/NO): NO